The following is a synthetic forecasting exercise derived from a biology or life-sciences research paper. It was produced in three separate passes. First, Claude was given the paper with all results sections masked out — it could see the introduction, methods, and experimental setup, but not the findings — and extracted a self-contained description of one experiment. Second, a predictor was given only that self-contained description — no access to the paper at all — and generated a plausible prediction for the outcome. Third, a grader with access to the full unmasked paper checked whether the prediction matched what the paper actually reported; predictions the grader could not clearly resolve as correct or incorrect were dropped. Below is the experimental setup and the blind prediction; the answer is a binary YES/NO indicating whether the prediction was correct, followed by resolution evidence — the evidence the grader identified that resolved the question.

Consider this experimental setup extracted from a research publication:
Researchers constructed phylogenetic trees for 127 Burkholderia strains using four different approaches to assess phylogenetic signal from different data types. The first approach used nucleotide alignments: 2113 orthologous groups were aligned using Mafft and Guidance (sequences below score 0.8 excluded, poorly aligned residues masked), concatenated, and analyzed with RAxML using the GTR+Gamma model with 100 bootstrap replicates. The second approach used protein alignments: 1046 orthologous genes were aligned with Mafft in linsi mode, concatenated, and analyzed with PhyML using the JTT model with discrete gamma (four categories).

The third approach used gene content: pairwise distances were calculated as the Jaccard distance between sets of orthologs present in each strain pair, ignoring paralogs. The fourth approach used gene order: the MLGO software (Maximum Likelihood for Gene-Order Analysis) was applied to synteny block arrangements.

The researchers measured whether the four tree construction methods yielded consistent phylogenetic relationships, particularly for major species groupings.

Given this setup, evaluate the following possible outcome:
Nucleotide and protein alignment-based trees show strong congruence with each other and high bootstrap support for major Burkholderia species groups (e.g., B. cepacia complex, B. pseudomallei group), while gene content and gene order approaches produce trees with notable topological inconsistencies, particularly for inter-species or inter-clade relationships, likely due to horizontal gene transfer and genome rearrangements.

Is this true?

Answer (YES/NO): NO